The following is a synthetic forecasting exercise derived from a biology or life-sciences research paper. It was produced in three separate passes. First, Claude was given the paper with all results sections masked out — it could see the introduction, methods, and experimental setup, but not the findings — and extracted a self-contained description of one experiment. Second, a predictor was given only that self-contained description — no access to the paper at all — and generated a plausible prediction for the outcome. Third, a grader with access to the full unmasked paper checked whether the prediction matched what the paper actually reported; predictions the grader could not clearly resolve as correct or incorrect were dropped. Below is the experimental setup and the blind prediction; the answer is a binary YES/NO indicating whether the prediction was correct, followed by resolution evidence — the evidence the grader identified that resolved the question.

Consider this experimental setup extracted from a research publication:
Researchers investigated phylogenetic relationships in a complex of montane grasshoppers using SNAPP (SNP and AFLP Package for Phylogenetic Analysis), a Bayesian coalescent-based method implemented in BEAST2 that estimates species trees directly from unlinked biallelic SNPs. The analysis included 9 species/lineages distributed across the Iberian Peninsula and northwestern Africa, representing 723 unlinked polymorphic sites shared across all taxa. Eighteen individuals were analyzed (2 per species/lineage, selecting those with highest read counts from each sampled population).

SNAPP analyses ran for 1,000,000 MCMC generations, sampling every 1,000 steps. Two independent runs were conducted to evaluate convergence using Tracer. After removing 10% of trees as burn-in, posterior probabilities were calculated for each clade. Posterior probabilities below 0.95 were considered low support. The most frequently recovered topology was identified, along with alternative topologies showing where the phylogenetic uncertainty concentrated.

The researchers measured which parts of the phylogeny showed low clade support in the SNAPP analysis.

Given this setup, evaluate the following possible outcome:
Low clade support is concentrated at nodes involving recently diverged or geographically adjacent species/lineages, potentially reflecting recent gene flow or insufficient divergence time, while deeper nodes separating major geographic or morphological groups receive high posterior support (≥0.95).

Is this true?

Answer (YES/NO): YES